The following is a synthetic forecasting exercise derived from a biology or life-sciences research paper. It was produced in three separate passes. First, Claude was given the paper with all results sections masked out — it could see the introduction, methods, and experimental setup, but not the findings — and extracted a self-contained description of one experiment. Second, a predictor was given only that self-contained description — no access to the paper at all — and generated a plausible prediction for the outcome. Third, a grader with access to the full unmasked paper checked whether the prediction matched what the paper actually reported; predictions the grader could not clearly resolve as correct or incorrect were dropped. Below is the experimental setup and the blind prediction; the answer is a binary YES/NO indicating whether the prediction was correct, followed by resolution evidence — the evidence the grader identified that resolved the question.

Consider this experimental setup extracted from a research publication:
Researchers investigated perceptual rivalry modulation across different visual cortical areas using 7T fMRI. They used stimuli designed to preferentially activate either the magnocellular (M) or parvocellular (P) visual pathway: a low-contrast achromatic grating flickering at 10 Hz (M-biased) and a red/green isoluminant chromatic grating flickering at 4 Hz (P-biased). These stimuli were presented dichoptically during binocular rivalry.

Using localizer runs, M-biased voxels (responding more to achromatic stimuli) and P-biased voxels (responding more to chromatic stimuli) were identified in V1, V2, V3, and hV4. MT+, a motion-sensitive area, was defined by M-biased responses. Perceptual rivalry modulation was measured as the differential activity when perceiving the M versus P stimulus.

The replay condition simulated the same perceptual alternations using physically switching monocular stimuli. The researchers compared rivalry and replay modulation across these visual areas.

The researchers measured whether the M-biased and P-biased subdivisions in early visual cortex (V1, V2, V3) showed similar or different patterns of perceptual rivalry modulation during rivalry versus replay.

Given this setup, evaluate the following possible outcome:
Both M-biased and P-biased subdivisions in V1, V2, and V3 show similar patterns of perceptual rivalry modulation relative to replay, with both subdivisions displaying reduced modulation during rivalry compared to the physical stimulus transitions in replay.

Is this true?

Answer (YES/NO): NO